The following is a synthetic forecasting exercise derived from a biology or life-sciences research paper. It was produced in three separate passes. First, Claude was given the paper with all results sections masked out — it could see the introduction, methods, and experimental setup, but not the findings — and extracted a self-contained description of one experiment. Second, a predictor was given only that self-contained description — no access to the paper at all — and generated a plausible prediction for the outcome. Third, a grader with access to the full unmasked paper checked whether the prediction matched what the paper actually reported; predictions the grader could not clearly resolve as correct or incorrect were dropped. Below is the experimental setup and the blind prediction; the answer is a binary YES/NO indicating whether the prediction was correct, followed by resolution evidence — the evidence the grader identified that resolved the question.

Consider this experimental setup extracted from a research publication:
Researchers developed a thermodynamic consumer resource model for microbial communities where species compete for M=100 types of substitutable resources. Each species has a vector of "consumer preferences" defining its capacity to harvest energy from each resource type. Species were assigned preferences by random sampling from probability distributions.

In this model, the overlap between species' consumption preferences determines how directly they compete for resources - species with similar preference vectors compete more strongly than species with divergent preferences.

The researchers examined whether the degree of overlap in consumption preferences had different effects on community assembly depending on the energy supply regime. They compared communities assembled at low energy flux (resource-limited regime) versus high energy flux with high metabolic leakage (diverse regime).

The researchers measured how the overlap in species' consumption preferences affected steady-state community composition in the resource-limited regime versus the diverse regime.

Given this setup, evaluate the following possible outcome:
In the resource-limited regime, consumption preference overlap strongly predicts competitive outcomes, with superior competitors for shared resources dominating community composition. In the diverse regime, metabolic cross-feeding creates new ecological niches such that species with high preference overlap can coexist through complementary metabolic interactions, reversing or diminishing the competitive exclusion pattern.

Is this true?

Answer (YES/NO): NO